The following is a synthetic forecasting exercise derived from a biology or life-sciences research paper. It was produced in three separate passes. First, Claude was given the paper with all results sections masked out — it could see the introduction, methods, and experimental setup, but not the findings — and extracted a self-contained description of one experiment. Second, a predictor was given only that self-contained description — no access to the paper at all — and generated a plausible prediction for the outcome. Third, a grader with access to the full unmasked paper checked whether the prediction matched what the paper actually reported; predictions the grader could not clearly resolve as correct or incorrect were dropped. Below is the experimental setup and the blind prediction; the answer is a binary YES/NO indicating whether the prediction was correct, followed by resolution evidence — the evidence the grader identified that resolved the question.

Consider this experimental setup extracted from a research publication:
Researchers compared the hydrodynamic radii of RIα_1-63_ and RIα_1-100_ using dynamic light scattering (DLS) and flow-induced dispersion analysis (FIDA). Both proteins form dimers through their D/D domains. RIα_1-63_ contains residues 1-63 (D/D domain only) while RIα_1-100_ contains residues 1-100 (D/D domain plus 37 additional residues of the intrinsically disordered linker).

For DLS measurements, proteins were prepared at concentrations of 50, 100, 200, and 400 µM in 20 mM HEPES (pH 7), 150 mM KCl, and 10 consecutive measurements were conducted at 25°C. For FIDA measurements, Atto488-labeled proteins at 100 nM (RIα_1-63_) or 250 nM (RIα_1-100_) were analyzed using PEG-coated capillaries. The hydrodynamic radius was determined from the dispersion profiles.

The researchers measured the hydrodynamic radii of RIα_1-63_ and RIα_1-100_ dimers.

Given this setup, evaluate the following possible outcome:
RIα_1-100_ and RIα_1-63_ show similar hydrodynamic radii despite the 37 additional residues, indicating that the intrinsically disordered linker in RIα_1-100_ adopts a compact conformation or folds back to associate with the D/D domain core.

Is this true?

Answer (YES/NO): NO